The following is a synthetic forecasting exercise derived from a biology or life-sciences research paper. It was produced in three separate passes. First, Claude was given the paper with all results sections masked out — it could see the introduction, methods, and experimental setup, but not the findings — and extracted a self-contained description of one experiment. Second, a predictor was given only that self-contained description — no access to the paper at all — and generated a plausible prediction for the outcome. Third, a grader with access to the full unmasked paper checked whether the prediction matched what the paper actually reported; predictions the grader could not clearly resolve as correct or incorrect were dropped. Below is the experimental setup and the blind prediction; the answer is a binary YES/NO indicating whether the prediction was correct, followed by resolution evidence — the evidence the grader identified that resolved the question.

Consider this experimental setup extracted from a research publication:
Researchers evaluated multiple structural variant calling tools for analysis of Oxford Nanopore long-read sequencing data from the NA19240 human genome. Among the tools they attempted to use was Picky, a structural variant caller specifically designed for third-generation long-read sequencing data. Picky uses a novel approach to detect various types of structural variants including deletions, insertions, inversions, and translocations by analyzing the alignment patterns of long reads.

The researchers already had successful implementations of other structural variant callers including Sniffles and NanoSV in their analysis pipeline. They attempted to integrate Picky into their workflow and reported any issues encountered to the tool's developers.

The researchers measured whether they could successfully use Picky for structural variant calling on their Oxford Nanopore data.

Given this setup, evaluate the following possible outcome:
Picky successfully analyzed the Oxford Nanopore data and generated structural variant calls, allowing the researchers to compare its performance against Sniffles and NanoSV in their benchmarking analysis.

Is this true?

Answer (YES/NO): NO